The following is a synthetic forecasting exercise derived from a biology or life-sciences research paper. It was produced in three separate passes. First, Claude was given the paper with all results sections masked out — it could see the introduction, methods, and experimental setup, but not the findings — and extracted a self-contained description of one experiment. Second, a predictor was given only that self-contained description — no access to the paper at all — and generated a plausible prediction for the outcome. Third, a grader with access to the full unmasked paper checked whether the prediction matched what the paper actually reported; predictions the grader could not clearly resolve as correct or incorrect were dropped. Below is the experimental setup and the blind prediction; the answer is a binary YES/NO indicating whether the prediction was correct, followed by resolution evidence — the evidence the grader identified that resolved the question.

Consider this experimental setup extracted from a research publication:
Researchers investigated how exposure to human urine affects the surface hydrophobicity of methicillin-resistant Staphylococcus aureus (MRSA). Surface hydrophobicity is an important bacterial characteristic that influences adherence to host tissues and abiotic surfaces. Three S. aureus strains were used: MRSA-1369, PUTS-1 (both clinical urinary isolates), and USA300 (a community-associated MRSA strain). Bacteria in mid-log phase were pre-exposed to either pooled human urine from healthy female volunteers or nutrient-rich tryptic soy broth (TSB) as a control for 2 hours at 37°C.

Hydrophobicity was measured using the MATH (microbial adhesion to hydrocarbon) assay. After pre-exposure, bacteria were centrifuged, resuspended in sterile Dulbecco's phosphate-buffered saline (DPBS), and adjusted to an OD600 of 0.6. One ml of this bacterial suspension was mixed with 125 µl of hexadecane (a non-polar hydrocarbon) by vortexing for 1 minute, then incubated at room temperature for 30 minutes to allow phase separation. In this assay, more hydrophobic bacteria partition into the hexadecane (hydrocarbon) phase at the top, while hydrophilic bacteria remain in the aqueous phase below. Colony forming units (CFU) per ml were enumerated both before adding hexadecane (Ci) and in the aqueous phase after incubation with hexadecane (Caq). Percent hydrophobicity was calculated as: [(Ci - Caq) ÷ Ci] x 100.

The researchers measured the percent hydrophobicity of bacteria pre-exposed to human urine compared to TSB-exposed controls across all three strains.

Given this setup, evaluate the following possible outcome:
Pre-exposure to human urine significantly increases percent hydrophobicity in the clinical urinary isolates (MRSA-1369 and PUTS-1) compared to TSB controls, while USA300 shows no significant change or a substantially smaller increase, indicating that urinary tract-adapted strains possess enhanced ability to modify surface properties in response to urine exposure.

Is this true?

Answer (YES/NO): NO